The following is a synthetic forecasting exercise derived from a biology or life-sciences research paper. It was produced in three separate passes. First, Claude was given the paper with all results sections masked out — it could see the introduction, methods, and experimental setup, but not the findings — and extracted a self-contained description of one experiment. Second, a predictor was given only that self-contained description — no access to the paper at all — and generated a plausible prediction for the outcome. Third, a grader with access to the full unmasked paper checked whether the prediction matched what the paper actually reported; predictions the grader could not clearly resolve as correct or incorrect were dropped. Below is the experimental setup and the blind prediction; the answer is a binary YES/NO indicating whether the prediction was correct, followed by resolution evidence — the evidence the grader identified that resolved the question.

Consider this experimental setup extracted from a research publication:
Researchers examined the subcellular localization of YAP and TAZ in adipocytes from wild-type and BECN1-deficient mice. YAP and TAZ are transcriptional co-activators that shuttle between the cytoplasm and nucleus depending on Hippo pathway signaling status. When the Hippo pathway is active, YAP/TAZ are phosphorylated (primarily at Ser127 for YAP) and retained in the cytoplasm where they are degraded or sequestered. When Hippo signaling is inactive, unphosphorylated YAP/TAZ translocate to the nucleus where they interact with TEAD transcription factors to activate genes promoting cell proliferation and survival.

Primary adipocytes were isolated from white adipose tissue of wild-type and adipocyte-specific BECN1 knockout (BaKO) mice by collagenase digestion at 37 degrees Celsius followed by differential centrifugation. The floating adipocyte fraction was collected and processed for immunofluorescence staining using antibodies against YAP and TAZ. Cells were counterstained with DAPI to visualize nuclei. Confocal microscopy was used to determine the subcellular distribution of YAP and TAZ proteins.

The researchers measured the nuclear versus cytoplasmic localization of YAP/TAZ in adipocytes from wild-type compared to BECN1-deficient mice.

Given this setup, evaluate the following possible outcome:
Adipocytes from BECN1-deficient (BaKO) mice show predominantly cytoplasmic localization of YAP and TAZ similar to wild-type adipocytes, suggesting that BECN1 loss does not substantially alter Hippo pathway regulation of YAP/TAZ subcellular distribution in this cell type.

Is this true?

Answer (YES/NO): NO